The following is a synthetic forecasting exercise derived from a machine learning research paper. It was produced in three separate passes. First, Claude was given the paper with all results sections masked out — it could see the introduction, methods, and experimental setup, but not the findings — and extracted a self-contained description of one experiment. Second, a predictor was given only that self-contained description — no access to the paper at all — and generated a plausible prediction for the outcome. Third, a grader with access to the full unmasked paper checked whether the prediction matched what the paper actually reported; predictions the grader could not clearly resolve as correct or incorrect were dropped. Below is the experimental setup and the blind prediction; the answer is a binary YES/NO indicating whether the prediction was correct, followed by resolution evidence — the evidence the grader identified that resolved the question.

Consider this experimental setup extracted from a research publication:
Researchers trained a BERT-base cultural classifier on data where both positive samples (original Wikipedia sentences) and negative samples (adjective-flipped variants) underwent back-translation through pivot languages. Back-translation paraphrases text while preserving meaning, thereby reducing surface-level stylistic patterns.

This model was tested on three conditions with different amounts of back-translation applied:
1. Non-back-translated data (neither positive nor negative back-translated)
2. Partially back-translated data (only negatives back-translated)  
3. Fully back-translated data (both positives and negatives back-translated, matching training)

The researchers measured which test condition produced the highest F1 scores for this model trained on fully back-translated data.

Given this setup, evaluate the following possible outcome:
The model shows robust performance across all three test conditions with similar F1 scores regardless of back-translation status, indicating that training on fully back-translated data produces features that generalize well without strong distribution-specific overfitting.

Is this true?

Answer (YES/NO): YES